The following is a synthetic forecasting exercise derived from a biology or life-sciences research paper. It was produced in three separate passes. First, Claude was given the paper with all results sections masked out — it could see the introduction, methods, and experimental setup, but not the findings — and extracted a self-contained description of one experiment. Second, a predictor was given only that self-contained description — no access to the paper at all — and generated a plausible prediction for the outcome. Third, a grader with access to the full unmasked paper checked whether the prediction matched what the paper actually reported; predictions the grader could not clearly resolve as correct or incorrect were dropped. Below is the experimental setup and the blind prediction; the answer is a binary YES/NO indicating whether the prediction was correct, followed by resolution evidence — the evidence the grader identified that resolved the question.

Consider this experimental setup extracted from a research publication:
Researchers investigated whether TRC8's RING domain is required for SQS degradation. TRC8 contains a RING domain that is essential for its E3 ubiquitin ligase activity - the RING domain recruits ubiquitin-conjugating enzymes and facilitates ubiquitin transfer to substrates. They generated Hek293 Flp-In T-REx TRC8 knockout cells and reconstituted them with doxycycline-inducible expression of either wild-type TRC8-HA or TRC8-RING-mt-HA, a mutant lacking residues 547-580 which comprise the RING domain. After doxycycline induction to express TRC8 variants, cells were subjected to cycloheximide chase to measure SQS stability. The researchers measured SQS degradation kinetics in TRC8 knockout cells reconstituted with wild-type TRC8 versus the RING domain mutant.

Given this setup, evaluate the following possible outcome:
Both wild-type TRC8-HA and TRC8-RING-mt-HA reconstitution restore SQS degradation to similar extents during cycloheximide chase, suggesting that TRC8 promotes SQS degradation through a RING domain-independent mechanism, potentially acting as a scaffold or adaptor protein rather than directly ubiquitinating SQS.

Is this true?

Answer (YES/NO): NO